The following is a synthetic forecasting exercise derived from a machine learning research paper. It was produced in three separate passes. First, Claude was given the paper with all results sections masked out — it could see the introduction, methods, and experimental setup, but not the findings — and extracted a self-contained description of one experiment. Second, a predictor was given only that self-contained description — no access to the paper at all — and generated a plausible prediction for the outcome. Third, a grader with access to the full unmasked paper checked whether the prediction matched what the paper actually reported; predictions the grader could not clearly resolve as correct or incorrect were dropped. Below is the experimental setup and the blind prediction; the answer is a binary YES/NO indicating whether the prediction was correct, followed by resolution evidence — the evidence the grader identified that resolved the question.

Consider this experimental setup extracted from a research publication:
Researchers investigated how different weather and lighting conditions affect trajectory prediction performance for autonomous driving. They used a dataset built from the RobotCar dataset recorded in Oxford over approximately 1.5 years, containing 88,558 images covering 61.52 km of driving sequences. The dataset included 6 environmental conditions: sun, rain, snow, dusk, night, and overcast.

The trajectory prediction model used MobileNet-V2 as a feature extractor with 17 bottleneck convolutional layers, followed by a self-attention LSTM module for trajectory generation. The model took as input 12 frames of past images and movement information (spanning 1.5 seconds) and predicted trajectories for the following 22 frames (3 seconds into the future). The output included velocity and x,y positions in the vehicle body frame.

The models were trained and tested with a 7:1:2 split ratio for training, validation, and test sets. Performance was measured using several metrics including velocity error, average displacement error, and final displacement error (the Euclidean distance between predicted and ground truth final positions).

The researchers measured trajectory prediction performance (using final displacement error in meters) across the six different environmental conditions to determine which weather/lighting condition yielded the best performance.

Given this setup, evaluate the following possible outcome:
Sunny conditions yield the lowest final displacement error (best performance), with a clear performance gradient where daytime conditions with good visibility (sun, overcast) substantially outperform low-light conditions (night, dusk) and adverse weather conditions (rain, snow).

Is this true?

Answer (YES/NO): NO